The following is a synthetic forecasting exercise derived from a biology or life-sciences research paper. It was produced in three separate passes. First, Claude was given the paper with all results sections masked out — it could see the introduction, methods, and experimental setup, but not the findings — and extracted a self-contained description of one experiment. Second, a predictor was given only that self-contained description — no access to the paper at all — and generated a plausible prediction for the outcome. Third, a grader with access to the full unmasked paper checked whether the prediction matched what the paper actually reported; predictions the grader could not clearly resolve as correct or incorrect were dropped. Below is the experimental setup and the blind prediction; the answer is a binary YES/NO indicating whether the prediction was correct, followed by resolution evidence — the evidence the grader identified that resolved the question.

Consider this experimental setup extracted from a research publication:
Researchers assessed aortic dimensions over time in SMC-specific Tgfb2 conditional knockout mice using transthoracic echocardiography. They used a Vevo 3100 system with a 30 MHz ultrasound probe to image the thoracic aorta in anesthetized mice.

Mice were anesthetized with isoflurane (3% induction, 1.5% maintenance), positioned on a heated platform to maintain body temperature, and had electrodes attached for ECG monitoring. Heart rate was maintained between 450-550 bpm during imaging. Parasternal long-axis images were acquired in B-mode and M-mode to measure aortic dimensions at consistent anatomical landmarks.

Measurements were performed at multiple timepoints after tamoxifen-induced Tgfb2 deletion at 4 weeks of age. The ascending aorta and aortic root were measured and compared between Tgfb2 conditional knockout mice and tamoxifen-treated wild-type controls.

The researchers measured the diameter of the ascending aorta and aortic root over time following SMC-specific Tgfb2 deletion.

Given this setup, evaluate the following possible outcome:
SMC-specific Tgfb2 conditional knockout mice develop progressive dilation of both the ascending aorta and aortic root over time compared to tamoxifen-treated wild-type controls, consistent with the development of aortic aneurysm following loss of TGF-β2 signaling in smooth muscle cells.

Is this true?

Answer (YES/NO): YES